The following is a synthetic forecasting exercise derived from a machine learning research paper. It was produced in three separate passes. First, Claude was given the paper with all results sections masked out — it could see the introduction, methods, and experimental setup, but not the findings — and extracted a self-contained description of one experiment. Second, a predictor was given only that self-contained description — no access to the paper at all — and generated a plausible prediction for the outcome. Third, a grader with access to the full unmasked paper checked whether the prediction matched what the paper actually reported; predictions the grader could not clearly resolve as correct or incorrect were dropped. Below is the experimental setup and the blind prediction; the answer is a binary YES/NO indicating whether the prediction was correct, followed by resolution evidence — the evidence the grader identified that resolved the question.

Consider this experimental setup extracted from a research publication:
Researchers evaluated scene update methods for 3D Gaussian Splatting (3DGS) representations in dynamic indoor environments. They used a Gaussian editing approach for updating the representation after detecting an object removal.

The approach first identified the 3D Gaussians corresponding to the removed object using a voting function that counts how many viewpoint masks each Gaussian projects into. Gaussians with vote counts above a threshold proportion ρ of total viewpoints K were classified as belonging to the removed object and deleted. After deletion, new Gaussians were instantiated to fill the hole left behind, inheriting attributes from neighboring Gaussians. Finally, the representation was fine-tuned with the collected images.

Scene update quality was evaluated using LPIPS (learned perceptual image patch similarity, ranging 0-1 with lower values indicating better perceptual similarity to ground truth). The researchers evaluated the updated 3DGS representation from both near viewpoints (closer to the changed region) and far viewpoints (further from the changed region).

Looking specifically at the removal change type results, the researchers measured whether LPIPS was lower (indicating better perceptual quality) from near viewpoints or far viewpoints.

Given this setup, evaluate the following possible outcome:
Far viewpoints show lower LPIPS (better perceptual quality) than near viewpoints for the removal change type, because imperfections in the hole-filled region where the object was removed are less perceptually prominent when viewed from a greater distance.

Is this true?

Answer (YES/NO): YES